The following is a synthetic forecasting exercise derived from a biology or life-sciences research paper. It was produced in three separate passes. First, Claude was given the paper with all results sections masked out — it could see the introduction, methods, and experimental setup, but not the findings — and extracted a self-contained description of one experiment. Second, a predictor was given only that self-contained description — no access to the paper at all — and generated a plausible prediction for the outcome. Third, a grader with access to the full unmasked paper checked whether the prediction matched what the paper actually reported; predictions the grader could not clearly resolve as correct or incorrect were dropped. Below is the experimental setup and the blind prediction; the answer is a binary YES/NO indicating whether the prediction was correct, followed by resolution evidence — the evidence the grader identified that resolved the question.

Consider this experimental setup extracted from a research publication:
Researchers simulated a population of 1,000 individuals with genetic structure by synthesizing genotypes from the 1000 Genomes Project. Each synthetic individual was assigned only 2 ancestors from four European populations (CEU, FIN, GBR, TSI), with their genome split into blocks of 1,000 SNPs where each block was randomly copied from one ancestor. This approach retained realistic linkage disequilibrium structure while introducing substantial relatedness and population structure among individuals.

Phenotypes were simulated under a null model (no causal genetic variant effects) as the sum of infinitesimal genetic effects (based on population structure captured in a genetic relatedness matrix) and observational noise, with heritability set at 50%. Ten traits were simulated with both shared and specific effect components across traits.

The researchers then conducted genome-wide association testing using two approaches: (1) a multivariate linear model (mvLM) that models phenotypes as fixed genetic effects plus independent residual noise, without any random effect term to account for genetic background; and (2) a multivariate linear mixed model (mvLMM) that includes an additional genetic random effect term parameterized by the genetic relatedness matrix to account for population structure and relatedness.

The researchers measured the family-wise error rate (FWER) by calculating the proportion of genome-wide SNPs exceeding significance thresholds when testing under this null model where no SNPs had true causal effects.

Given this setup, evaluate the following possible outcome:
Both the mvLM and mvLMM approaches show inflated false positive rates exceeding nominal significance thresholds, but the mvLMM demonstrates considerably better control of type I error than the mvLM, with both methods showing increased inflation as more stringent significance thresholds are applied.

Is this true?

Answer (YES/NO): NO